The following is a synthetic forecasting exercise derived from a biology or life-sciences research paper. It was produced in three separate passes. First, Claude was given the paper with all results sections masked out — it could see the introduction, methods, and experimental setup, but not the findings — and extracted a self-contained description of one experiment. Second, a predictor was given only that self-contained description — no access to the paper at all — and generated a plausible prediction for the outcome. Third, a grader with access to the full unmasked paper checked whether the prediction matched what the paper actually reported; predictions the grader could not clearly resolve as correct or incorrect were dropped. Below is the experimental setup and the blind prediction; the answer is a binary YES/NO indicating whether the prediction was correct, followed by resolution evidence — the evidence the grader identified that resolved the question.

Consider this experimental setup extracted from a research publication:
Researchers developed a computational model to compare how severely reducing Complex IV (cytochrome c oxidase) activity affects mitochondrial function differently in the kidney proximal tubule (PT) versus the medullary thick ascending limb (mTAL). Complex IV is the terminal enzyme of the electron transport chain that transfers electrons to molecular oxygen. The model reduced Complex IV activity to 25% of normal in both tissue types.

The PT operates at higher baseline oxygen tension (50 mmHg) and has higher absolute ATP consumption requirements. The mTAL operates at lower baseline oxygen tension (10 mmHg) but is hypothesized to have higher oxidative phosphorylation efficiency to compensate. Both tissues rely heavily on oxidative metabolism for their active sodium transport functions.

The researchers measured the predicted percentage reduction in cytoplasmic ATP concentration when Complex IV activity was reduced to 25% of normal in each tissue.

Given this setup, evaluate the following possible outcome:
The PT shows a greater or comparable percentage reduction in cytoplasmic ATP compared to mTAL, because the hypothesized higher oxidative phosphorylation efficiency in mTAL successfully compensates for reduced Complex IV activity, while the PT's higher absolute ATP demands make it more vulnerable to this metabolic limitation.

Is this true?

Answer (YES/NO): NO